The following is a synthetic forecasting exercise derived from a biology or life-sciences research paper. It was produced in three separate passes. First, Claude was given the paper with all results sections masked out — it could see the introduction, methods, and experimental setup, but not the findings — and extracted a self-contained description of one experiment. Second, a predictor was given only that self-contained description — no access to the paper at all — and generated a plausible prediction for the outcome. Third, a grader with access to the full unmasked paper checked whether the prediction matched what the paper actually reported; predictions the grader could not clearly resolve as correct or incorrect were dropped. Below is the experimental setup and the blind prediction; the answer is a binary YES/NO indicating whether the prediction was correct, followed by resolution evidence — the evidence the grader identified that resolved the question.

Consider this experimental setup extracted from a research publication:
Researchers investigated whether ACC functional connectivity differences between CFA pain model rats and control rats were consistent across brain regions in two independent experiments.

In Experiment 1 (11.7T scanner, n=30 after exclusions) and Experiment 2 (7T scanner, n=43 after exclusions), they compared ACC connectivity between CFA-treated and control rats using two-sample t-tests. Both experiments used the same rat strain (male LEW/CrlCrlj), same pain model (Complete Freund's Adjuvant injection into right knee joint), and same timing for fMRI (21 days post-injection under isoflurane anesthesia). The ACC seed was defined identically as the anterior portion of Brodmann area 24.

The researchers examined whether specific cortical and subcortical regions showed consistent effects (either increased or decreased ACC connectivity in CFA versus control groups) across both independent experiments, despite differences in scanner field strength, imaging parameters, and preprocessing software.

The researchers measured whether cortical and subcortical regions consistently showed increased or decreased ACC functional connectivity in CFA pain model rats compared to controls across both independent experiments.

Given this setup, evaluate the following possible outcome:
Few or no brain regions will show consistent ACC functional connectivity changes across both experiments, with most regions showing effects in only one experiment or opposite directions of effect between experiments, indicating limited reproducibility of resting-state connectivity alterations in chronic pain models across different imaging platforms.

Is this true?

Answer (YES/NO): NO